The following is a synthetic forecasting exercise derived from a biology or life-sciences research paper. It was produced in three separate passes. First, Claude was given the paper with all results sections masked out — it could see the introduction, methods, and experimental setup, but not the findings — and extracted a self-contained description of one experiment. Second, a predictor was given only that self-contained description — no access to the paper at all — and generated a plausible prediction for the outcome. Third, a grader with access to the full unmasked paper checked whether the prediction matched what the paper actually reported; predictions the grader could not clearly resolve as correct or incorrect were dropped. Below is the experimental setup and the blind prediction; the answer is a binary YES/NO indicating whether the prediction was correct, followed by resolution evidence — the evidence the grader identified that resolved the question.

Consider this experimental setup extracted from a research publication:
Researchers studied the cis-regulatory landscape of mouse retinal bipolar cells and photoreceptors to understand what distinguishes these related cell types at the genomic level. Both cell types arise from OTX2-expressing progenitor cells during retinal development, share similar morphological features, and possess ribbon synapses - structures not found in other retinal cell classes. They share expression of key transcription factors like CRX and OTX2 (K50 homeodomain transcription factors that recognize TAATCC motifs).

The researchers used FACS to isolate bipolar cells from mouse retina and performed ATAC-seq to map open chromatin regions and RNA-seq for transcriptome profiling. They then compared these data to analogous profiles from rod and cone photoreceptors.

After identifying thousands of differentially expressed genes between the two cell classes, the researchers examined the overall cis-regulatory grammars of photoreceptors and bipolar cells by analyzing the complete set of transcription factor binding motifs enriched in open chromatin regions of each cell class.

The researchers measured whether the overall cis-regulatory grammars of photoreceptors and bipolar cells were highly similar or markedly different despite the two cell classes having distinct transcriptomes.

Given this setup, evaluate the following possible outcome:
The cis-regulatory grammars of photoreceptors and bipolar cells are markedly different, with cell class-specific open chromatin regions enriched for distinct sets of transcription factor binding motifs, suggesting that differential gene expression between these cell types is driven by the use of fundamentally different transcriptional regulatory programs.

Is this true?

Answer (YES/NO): NO